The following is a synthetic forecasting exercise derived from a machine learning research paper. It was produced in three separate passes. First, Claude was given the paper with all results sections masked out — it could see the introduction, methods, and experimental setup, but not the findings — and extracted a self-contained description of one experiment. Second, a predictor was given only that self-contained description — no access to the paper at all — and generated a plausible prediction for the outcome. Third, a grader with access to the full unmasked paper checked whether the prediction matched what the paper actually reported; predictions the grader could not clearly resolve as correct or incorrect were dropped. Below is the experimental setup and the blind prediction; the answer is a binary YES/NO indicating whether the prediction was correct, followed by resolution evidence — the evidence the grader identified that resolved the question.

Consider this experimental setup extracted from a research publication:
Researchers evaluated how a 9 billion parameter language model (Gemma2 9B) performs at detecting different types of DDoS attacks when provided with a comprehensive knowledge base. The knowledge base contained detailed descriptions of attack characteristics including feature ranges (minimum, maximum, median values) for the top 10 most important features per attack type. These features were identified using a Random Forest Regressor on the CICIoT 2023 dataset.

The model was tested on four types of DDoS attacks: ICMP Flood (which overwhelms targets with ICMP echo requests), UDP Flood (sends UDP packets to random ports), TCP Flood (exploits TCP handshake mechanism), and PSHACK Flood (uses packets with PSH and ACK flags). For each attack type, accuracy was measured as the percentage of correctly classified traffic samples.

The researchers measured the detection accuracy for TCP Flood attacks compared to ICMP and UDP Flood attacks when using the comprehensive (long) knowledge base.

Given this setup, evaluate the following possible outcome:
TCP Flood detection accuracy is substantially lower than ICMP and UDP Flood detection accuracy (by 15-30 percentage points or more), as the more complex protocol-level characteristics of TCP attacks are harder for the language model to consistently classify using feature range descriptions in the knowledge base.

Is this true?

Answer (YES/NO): YES